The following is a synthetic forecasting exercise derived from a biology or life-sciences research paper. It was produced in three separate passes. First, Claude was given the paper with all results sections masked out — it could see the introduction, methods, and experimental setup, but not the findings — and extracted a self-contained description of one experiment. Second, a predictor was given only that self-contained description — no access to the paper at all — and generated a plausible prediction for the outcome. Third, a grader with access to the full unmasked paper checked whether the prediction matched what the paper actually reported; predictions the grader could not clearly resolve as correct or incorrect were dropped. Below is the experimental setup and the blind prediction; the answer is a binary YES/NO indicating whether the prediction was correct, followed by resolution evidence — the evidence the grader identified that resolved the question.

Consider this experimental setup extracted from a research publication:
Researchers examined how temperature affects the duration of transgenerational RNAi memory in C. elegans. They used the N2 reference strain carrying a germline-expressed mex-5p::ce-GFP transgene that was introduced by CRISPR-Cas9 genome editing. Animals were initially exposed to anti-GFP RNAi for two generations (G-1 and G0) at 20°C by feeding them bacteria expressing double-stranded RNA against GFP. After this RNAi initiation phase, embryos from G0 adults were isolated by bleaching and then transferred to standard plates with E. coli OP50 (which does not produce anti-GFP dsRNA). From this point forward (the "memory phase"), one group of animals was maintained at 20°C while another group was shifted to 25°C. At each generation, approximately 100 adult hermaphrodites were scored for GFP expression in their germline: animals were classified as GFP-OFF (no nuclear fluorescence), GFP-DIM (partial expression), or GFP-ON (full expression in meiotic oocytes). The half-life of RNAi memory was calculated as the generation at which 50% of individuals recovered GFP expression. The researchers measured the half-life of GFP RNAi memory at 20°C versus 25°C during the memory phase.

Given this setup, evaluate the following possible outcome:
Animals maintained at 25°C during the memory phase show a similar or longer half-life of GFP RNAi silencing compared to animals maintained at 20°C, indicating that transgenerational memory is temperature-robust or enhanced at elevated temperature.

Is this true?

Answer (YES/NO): YES